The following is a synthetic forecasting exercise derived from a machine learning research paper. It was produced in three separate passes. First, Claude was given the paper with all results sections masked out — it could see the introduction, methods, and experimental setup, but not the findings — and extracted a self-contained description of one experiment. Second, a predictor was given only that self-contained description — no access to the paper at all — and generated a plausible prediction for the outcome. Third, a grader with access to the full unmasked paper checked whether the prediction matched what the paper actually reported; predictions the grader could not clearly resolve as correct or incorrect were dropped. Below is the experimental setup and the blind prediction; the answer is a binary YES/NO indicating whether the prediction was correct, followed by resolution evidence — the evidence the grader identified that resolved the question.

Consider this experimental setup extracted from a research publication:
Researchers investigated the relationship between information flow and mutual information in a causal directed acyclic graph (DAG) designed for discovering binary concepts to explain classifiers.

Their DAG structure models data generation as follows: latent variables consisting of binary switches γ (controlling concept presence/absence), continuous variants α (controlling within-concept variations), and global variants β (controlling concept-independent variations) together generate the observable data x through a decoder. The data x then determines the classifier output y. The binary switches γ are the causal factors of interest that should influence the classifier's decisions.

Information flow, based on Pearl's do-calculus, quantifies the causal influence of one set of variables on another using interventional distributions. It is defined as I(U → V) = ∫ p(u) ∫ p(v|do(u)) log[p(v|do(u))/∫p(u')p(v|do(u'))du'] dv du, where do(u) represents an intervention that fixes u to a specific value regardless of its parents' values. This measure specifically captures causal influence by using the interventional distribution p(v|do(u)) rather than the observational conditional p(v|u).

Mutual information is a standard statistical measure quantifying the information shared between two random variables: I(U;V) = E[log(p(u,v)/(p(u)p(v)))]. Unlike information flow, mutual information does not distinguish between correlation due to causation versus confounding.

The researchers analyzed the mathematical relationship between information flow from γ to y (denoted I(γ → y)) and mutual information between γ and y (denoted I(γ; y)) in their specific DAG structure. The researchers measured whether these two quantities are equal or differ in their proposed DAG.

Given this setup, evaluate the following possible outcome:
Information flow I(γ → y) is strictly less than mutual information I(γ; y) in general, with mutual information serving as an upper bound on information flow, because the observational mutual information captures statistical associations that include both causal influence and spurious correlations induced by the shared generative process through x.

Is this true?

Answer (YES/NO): NO